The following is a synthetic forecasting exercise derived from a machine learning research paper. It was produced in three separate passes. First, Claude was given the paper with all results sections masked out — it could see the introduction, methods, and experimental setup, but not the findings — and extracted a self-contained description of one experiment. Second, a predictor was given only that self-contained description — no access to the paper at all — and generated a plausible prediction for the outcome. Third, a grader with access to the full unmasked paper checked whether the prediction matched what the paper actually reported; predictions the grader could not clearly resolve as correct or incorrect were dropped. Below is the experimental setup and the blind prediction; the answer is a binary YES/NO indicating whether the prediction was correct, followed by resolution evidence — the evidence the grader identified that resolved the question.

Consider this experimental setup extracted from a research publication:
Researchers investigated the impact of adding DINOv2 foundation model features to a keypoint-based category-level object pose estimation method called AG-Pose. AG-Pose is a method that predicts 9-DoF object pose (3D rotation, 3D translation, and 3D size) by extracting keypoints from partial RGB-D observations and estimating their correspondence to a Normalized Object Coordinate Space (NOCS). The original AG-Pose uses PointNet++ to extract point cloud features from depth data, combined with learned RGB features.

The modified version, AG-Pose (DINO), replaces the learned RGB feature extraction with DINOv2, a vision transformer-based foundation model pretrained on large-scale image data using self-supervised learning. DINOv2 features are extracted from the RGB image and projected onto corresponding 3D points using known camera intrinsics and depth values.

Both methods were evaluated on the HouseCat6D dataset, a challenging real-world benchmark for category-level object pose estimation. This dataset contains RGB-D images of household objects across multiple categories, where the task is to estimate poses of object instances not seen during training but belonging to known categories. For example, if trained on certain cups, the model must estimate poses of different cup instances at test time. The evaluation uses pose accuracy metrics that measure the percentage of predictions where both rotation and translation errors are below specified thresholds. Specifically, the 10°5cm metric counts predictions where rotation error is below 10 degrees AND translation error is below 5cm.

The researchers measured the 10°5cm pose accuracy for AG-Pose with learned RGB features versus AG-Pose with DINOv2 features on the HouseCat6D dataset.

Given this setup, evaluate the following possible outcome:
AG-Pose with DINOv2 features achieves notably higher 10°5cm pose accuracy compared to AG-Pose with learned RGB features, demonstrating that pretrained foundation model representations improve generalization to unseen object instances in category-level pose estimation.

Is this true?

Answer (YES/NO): YES